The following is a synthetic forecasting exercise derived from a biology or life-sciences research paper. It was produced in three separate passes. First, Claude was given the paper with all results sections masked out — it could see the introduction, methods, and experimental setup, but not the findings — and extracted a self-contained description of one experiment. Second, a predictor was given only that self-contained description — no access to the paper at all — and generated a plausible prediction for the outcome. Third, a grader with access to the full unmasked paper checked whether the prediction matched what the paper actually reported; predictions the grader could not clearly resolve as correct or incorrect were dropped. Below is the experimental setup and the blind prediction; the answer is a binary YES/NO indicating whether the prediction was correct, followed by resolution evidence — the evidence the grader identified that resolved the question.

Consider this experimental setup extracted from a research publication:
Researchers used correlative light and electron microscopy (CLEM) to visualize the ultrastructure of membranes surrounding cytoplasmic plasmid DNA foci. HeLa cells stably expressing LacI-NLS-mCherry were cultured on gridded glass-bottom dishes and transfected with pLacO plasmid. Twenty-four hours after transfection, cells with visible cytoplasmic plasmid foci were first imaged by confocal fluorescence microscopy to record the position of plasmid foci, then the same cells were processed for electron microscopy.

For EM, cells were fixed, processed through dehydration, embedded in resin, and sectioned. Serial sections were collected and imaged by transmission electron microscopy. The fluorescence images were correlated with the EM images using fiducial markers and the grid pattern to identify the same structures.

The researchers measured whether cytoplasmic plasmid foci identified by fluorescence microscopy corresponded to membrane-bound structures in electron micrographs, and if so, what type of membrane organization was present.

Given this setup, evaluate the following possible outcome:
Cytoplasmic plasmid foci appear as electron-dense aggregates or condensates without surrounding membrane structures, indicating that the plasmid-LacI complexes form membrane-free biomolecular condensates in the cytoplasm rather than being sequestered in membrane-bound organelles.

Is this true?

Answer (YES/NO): NO